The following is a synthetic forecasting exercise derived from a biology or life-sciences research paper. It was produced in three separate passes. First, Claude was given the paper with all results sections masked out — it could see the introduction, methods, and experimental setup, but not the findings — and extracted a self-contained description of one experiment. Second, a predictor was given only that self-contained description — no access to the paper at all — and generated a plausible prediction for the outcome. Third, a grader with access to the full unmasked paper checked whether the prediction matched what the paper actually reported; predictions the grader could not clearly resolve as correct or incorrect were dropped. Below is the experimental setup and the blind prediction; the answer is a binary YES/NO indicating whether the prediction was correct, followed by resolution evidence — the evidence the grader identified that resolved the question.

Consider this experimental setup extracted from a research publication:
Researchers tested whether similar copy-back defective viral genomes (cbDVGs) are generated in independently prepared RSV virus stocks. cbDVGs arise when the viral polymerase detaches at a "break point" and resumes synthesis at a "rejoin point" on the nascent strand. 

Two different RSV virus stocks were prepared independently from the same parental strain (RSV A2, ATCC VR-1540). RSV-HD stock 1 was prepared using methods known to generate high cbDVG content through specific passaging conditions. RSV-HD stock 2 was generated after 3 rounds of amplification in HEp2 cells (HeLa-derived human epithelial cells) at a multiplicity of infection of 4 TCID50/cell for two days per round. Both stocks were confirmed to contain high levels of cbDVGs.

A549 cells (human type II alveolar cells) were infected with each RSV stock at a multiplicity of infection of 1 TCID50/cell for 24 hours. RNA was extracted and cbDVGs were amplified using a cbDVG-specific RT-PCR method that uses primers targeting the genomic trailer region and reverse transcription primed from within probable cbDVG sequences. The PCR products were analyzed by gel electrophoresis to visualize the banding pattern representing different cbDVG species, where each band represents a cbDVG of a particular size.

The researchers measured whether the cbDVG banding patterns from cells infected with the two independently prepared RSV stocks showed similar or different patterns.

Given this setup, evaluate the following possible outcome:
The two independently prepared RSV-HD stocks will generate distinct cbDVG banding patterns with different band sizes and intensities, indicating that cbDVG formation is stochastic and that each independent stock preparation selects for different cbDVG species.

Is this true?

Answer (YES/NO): NO